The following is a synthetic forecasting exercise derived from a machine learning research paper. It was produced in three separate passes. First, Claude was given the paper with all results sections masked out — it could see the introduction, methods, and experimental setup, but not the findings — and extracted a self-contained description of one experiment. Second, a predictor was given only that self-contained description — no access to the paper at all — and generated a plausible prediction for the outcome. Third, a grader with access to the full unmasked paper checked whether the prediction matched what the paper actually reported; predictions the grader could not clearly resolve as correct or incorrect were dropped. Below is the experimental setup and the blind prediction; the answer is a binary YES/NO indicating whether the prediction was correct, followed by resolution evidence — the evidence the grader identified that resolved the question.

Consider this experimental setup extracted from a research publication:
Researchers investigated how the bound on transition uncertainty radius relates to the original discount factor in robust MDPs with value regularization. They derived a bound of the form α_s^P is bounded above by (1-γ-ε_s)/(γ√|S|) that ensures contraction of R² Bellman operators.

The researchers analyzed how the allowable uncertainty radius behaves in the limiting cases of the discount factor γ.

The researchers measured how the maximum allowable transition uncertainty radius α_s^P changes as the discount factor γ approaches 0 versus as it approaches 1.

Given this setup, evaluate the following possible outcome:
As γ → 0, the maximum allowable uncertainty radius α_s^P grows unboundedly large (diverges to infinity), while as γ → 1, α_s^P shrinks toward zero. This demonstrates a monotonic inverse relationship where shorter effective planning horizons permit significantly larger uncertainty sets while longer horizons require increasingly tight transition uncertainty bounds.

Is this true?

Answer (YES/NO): YES